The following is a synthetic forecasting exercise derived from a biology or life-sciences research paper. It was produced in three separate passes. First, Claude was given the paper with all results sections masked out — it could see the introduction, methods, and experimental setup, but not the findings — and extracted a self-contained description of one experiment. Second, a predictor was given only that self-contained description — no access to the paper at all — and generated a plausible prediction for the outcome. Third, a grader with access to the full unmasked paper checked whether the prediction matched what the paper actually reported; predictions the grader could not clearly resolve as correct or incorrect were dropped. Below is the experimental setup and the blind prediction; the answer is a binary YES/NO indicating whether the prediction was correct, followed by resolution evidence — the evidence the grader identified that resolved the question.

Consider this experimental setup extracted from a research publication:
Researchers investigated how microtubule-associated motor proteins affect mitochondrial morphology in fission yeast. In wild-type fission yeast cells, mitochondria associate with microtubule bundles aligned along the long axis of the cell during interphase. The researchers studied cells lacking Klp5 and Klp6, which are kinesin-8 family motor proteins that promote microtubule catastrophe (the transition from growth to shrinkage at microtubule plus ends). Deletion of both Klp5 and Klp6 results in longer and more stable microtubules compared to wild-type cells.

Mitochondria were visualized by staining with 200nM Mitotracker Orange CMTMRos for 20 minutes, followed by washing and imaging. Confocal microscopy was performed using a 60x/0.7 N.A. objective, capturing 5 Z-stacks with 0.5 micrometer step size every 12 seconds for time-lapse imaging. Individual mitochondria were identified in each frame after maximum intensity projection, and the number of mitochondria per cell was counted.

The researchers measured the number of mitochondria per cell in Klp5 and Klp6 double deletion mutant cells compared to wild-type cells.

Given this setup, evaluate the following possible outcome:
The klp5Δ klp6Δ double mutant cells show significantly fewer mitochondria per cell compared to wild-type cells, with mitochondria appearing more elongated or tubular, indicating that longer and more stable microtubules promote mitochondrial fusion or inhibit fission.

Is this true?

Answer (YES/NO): YES